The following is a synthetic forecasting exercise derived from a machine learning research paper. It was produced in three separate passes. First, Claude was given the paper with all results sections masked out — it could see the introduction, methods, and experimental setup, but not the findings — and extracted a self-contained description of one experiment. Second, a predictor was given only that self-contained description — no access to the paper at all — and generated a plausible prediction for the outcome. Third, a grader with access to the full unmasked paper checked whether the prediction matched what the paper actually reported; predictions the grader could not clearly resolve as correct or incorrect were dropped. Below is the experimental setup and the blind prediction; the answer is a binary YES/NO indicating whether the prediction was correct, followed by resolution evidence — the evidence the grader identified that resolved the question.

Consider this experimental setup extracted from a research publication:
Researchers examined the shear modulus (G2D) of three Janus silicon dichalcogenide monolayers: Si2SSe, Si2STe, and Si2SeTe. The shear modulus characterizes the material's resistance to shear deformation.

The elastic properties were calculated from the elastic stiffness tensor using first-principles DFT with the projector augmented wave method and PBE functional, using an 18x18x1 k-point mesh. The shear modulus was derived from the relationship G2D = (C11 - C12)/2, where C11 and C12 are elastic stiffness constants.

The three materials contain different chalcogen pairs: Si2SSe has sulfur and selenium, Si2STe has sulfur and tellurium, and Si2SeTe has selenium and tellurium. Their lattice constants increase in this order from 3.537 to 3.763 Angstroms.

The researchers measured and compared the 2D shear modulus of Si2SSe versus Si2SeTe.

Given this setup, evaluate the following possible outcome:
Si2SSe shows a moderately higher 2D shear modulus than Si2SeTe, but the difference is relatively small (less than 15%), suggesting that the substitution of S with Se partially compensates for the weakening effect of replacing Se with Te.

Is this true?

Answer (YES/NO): NO